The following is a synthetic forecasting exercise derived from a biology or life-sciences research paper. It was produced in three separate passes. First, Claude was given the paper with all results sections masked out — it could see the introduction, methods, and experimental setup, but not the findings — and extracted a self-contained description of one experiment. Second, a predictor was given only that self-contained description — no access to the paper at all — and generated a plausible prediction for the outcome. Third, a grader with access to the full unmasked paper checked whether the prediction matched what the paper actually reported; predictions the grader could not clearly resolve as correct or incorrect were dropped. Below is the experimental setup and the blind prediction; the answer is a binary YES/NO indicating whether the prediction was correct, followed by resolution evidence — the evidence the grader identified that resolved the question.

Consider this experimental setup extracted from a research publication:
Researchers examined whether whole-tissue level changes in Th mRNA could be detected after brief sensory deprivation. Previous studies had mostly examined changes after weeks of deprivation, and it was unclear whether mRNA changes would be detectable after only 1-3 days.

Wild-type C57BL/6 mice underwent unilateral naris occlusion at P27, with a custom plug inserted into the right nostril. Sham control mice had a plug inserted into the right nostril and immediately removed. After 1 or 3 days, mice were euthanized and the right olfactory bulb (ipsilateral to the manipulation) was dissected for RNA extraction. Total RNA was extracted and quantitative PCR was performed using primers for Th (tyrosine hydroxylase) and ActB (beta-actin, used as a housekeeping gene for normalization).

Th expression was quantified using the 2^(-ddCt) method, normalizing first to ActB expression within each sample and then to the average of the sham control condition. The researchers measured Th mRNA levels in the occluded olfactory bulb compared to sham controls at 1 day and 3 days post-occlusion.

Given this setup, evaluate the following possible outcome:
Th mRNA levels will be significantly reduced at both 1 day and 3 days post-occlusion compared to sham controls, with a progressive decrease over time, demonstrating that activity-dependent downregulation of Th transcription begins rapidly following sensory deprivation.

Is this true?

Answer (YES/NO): YES